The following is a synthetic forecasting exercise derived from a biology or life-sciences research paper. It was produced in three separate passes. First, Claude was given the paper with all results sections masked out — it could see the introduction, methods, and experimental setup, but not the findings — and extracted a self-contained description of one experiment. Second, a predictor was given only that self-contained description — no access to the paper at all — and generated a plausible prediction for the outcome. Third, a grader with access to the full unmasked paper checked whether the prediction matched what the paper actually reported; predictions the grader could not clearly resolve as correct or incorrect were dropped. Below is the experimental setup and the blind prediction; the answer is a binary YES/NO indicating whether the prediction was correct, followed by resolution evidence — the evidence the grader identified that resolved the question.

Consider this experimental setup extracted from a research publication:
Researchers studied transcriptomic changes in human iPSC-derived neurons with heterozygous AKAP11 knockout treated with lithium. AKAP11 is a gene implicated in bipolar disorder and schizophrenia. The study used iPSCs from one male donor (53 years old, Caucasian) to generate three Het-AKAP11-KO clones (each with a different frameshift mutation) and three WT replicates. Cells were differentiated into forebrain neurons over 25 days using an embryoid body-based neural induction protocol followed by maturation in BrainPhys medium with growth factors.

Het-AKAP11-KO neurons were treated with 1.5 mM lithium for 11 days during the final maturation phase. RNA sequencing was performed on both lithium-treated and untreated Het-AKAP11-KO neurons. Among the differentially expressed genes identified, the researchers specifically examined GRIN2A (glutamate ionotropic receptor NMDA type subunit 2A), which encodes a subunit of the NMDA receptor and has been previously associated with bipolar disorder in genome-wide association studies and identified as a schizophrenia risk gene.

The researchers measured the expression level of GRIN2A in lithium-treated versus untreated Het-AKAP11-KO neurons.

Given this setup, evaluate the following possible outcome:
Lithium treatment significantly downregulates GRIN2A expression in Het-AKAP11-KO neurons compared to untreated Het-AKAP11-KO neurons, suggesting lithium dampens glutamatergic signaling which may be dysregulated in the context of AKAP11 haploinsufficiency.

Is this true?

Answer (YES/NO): YES